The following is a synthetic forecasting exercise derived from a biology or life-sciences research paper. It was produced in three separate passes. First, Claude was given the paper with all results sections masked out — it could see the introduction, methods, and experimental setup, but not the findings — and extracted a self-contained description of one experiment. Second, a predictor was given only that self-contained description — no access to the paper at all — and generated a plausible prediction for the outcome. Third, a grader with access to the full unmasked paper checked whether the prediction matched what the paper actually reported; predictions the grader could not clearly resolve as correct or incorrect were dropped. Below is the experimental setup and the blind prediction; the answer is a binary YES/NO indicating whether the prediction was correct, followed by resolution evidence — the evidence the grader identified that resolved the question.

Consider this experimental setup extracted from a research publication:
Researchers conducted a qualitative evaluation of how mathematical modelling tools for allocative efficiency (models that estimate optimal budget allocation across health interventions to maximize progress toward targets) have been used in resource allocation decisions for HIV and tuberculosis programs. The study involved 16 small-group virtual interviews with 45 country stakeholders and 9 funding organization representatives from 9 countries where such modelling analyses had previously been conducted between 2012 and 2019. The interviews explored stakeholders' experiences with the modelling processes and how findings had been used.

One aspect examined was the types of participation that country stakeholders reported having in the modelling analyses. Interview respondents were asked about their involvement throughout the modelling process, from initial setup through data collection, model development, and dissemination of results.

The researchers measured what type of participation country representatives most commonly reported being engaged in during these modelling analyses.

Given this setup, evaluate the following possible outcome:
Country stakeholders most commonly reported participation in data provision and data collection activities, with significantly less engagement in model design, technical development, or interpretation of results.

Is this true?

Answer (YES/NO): YES